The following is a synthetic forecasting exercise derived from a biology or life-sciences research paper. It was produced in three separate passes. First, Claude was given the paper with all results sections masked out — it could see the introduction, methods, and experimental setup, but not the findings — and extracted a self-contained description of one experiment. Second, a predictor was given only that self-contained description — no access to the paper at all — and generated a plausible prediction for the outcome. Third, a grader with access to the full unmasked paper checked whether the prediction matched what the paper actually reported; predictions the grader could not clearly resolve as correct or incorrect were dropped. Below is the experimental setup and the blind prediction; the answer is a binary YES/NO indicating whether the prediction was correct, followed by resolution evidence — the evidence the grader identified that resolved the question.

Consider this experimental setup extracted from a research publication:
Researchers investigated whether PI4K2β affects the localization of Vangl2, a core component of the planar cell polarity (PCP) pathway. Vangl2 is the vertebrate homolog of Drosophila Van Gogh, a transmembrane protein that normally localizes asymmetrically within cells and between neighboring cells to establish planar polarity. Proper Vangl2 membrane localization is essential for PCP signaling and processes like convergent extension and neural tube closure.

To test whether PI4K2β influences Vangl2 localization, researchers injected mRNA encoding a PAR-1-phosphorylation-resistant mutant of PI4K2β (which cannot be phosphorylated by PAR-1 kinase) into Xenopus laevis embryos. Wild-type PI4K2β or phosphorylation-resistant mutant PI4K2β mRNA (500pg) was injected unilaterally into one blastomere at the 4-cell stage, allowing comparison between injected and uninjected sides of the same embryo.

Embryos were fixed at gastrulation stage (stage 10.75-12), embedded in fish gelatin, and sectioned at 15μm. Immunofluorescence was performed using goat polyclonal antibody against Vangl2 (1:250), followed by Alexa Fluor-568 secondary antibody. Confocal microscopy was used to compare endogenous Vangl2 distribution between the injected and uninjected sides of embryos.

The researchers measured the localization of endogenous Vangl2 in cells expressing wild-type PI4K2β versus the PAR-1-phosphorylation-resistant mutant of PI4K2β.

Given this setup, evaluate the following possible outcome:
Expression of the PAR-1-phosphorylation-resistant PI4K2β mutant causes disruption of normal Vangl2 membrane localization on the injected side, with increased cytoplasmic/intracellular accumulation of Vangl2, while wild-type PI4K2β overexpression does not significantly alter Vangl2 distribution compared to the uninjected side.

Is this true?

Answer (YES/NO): NO